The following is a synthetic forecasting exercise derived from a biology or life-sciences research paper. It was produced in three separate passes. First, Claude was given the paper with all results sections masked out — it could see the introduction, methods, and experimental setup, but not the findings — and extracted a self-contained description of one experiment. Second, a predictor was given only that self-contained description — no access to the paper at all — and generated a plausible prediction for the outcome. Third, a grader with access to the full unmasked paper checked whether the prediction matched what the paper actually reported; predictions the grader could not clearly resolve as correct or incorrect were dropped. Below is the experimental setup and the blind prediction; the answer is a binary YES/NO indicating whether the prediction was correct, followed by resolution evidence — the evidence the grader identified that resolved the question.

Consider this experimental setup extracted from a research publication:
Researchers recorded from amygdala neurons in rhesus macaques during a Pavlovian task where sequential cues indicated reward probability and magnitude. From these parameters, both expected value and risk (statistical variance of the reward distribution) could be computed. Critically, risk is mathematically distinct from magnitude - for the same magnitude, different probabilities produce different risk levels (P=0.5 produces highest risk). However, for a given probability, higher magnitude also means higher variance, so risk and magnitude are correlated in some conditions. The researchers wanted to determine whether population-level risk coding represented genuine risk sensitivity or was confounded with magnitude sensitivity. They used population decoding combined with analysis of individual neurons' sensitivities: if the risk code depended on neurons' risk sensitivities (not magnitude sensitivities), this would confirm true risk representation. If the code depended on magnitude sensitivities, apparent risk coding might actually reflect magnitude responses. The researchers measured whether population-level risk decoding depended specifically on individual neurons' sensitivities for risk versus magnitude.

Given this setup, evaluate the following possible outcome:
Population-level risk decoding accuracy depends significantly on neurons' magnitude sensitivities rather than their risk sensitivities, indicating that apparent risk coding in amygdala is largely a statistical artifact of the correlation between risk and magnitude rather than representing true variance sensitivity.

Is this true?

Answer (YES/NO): NO